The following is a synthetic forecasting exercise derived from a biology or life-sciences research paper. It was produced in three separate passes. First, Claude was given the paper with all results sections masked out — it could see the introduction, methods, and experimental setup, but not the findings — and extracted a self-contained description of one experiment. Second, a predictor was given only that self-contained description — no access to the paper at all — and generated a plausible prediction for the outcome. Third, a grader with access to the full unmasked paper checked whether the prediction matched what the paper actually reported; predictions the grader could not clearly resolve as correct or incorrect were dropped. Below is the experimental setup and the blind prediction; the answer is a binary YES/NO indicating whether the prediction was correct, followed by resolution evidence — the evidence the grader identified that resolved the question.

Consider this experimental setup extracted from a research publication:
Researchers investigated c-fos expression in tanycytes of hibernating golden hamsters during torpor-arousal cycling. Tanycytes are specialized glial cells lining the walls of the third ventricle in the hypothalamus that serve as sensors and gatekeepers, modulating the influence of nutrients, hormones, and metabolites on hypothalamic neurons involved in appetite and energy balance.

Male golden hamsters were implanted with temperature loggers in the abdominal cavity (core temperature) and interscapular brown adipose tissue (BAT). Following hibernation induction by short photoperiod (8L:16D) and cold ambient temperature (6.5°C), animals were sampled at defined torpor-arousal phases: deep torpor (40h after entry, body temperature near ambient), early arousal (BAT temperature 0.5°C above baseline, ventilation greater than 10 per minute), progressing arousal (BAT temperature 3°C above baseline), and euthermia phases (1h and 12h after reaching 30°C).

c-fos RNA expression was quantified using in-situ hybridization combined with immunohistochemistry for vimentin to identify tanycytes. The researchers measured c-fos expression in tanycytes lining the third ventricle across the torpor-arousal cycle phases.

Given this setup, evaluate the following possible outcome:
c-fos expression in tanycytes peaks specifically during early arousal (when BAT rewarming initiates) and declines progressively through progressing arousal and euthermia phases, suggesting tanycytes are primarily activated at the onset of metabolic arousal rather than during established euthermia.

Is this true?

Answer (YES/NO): YES